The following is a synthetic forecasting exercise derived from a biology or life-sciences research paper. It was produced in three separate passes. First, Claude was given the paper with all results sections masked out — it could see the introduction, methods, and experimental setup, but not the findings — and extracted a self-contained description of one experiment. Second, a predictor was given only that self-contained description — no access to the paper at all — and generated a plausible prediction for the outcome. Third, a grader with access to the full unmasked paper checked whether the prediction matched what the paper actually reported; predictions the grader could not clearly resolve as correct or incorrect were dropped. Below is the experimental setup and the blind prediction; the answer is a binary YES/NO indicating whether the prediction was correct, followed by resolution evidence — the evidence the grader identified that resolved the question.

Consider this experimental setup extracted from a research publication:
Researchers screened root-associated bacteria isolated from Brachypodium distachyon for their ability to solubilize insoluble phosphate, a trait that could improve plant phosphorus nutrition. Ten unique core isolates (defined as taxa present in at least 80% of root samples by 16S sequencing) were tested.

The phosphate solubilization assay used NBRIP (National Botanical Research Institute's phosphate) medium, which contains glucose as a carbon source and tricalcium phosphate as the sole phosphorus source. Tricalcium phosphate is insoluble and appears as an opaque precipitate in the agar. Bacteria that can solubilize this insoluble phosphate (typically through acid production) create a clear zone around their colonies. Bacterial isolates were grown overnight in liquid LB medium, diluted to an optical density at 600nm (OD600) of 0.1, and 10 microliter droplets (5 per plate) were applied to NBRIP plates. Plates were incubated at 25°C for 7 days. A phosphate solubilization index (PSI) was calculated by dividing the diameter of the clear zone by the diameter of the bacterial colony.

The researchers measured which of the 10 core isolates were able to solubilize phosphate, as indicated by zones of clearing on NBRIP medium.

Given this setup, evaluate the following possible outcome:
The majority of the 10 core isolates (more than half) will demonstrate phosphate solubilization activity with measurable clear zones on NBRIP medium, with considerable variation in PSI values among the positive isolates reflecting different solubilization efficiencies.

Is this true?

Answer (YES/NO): NO